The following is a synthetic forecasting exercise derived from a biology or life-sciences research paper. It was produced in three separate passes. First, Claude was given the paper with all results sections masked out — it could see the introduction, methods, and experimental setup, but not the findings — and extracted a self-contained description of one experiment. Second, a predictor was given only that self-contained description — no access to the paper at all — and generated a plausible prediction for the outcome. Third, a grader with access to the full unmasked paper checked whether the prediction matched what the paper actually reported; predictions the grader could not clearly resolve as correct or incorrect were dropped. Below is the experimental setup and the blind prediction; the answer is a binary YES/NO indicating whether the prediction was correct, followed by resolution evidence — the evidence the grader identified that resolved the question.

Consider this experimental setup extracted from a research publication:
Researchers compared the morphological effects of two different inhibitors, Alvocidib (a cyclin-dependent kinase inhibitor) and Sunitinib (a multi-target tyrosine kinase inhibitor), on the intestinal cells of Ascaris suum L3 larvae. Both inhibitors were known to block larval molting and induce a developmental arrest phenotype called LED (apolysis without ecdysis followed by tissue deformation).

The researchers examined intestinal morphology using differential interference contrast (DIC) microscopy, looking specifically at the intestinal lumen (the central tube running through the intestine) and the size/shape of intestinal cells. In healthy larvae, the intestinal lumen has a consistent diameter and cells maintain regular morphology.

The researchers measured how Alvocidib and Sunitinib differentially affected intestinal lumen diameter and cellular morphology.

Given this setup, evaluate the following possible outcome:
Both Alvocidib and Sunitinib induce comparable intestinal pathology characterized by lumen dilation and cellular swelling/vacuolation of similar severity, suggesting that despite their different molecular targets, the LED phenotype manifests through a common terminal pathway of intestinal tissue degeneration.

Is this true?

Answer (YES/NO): NO